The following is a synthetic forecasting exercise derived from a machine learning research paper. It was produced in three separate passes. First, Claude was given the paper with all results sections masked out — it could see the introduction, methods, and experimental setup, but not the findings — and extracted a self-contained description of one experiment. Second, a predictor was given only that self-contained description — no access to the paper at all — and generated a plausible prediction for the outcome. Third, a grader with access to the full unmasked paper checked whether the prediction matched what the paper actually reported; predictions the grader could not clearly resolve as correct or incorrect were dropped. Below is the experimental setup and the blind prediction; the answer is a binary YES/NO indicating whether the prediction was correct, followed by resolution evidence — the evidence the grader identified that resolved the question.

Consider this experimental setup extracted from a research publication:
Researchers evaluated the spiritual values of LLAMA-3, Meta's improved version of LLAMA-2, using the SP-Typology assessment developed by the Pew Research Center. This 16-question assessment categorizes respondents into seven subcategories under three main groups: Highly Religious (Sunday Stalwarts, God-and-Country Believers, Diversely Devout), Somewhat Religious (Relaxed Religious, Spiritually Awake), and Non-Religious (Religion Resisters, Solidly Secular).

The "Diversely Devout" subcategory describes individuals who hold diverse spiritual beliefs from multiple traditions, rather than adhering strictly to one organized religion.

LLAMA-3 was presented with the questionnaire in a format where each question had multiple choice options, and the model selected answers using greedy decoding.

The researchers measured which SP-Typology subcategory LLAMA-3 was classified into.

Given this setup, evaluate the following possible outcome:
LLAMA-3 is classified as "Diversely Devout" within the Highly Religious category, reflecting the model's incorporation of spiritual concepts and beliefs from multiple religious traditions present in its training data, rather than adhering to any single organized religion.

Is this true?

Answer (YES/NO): YES